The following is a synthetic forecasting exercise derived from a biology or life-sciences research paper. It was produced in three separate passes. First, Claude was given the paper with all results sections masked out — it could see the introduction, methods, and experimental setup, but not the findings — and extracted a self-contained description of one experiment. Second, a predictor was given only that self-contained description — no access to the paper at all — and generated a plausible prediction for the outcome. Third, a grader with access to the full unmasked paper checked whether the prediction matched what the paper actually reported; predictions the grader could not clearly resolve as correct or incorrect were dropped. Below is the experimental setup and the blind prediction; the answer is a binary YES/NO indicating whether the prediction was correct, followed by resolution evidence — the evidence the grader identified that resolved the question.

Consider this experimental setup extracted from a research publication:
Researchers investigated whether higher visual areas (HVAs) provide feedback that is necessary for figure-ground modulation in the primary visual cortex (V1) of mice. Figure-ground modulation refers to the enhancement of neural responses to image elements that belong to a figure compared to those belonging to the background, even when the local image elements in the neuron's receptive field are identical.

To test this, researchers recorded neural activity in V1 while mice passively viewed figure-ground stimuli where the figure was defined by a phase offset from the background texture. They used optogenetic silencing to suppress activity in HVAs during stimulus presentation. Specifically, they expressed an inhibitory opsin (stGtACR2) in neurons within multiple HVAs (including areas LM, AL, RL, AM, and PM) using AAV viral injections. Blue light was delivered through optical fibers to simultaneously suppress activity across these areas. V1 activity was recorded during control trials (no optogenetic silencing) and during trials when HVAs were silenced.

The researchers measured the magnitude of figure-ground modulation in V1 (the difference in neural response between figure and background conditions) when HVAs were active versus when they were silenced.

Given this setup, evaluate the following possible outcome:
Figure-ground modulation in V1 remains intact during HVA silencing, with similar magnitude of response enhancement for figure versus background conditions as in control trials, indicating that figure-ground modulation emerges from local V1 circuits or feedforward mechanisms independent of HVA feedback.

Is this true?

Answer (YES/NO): NO